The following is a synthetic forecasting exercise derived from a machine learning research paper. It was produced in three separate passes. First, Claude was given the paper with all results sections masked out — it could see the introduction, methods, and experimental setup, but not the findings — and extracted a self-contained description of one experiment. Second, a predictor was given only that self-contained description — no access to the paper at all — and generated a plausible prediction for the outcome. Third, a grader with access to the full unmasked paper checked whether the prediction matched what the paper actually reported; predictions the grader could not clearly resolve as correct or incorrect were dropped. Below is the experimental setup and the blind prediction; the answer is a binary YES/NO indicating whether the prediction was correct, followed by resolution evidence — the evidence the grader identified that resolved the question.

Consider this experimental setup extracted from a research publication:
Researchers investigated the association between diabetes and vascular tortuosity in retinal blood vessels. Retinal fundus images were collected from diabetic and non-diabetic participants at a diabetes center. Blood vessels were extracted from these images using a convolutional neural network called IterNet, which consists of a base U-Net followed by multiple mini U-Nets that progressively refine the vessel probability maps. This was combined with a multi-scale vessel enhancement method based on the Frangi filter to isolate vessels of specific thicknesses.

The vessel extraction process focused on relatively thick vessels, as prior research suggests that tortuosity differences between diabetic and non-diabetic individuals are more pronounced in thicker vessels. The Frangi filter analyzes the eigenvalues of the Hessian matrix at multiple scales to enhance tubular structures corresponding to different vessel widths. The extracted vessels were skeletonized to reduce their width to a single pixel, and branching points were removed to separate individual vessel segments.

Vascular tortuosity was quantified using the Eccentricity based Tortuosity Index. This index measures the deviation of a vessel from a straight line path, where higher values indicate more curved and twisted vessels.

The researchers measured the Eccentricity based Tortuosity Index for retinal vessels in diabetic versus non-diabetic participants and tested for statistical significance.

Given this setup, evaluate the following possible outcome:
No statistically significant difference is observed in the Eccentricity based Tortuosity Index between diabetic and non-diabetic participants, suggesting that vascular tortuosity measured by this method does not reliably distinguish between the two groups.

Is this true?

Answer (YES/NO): NO